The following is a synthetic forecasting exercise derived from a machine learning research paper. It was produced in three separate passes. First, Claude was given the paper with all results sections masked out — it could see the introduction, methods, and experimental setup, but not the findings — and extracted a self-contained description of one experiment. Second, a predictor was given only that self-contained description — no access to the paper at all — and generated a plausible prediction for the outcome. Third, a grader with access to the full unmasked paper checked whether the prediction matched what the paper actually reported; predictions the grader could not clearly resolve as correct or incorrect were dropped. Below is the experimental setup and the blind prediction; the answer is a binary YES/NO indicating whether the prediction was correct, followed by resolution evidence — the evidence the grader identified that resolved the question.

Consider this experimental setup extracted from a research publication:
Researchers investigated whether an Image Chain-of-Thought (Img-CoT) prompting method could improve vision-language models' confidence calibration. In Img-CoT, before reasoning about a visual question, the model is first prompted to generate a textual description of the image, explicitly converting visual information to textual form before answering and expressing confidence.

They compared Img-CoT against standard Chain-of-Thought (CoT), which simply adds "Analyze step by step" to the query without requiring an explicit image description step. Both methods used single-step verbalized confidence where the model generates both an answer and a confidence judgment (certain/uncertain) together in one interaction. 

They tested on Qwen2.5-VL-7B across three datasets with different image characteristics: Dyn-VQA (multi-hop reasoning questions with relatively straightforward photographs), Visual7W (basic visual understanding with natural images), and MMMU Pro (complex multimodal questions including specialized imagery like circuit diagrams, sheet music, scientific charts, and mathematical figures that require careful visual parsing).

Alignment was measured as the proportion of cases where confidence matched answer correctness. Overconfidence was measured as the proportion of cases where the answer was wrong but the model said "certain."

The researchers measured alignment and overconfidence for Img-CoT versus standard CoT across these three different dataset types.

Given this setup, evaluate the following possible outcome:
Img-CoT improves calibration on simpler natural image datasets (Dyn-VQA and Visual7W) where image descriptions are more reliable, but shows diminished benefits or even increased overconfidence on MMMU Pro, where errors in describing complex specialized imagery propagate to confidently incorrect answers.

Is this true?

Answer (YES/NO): NO